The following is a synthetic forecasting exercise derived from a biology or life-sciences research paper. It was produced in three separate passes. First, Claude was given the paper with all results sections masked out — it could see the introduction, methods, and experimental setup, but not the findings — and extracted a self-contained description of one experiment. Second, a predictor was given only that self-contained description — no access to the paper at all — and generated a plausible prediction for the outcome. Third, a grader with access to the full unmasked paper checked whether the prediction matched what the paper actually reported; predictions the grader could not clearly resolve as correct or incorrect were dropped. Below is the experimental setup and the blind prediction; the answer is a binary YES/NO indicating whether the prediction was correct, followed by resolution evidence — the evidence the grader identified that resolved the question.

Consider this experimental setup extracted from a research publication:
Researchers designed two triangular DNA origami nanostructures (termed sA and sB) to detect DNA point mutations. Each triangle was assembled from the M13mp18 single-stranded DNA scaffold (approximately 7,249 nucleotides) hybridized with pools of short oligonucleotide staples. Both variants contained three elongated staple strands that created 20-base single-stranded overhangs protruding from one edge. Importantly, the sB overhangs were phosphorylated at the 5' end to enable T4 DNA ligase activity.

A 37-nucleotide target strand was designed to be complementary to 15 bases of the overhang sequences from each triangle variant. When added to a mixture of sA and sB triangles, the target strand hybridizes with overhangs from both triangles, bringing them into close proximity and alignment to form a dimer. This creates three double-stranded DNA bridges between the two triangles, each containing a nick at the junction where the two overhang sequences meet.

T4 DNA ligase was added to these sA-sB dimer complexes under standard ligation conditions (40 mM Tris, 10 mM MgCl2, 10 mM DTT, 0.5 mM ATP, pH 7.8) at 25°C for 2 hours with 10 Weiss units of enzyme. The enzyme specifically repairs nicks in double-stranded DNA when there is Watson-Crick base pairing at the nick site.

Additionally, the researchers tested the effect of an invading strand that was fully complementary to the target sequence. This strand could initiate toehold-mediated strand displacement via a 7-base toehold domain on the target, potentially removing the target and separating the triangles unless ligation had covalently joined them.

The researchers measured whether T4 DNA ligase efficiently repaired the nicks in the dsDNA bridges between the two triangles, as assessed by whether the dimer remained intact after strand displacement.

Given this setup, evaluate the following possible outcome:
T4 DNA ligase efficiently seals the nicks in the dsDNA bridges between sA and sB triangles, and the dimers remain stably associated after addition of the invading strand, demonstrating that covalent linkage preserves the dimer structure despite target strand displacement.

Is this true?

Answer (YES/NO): NO